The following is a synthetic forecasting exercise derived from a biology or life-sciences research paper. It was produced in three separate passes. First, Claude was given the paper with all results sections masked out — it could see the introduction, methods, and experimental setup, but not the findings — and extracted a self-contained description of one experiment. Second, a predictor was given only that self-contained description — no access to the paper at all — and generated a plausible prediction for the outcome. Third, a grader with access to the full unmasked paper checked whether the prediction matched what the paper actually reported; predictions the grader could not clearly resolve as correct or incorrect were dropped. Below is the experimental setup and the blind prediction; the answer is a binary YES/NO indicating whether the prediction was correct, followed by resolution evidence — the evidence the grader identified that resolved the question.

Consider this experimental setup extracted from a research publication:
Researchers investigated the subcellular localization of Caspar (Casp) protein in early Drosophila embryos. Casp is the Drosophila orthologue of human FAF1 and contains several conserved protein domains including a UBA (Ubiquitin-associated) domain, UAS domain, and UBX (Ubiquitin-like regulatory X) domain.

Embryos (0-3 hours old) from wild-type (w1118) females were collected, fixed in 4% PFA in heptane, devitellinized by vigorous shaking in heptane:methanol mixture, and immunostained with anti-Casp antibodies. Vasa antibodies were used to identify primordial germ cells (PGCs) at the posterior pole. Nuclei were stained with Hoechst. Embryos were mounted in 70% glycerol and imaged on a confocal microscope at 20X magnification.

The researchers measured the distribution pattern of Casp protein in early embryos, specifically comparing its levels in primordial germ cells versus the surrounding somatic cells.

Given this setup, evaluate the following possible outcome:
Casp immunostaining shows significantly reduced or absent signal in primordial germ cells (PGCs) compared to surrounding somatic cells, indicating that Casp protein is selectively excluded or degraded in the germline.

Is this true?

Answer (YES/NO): NO